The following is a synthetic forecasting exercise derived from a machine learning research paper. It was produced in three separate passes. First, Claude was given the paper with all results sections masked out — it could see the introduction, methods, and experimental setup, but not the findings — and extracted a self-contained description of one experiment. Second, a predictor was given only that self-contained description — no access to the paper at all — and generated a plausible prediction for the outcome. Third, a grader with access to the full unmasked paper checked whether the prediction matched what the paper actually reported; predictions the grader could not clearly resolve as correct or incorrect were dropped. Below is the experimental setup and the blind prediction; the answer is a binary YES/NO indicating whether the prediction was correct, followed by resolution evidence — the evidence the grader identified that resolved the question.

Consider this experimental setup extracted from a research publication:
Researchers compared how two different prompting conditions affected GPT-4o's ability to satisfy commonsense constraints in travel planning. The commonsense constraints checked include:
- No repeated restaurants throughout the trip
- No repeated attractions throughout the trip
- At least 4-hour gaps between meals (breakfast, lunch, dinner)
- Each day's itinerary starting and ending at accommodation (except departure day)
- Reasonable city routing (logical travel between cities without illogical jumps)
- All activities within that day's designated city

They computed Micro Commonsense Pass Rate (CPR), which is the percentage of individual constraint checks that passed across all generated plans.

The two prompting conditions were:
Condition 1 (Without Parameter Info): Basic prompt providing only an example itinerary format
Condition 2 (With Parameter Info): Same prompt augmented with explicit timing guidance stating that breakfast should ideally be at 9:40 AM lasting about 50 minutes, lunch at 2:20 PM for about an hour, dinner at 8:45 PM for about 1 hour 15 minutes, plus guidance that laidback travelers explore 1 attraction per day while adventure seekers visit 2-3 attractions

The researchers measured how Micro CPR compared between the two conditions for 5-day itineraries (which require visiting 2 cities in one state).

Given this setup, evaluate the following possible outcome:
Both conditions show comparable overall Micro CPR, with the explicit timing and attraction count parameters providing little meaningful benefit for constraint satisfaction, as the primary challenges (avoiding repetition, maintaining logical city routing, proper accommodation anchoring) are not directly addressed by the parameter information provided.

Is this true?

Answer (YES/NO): NO